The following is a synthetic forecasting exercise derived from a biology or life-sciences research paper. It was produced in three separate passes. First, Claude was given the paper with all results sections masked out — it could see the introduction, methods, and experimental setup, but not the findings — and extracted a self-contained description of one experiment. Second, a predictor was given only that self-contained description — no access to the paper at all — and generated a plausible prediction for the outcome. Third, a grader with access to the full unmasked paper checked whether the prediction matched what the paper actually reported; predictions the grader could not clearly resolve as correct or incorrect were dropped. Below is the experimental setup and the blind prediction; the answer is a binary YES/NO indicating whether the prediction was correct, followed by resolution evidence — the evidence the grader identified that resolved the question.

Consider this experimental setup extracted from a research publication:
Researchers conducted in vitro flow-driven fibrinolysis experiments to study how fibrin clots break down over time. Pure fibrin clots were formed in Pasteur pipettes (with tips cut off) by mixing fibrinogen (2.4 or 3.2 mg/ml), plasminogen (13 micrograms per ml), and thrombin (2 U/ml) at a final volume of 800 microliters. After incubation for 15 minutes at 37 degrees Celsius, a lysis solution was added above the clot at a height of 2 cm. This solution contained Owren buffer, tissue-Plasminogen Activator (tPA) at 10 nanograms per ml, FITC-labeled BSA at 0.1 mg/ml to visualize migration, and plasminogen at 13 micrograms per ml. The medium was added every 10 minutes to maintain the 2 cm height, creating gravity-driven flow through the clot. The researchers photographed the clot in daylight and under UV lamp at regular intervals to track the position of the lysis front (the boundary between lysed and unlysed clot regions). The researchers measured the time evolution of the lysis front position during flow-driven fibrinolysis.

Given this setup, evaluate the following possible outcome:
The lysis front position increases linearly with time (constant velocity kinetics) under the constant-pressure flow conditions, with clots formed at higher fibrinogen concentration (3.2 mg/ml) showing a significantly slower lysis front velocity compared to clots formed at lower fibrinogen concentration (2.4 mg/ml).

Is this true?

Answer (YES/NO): NO